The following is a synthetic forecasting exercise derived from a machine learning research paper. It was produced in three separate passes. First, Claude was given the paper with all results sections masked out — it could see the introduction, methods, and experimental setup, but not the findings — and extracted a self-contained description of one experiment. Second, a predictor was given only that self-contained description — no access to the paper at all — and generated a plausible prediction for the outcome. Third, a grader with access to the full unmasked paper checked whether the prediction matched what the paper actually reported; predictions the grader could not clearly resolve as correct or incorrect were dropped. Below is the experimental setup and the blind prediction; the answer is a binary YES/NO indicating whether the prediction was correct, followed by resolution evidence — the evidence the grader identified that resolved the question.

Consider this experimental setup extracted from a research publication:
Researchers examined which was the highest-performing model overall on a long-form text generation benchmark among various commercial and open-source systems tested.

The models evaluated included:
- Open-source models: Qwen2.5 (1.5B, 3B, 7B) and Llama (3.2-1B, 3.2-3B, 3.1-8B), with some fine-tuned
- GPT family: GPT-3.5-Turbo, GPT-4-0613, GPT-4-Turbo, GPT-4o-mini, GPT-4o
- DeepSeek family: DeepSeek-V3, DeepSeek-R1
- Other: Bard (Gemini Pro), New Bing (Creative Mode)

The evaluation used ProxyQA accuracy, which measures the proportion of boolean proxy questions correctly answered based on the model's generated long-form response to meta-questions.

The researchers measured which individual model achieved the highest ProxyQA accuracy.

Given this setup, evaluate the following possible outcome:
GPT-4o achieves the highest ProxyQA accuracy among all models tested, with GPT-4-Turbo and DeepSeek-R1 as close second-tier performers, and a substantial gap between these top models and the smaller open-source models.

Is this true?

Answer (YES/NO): NO